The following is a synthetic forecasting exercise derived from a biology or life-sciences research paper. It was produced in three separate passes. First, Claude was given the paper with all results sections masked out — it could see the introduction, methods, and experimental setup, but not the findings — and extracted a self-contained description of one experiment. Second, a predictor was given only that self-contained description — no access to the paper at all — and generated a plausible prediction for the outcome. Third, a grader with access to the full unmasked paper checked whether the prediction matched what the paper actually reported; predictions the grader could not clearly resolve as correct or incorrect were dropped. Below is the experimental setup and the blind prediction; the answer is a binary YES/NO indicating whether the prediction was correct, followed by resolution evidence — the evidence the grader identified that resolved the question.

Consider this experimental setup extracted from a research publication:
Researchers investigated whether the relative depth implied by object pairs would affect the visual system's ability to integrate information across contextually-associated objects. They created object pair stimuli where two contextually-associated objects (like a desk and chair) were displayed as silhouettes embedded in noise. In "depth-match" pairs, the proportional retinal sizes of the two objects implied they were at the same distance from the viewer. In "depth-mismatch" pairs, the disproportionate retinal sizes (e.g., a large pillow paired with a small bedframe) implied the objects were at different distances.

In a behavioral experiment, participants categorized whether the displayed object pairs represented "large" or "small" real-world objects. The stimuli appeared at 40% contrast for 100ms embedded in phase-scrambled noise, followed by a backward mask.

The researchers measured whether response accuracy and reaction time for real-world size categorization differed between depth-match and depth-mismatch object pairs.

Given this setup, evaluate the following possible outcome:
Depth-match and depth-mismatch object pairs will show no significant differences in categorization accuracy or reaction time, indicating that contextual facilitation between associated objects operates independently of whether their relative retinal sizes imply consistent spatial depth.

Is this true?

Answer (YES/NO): YES